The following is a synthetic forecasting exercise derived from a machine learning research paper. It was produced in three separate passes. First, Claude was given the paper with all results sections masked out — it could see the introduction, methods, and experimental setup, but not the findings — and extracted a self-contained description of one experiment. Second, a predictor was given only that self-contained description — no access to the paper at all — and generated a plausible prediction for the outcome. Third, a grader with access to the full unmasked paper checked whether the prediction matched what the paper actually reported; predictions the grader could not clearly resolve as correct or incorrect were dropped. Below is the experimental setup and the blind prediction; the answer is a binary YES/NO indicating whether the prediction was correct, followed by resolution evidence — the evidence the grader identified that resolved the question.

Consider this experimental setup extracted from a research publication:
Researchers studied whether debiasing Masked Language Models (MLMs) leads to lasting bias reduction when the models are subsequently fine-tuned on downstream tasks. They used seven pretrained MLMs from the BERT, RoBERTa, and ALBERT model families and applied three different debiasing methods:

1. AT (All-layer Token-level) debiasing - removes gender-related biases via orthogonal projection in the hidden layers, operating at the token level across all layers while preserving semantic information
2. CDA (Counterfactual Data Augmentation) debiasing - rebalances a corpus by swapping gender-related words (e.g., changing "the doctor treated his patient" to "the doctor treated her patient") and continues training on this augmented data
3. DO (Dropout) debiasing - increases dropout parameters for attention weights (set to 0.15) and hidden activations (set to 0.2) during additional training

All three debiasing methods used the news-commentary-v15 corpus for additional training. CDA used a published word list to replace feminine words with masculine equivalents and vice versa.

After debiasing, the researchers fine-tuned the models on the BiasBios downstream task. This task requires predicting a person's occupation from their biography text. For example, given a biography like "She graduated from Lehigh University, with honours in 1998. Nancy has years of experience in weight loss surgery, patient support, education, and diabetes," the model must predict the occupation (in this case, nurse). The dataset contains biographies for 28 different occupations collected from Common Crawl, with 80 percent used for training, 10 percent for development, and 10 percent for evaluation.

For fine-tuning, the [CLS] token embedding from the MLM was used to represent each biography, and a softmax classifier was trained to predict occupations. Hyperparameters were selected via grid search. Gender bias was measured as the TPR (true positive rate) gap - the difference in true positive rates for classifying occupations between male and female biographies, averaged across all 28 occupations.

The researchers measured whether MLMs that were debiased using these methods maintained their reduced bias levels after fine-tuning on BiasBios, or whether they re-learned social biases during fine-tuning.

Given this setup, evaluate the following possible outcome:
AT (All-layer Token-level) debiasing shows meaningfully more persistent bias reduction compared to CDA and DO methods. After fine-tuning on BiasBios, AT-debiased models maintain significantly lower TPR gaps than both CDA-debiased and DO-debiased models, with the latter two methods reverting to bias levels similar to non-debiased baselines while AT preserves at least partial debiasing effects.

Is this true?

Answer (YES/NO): NO